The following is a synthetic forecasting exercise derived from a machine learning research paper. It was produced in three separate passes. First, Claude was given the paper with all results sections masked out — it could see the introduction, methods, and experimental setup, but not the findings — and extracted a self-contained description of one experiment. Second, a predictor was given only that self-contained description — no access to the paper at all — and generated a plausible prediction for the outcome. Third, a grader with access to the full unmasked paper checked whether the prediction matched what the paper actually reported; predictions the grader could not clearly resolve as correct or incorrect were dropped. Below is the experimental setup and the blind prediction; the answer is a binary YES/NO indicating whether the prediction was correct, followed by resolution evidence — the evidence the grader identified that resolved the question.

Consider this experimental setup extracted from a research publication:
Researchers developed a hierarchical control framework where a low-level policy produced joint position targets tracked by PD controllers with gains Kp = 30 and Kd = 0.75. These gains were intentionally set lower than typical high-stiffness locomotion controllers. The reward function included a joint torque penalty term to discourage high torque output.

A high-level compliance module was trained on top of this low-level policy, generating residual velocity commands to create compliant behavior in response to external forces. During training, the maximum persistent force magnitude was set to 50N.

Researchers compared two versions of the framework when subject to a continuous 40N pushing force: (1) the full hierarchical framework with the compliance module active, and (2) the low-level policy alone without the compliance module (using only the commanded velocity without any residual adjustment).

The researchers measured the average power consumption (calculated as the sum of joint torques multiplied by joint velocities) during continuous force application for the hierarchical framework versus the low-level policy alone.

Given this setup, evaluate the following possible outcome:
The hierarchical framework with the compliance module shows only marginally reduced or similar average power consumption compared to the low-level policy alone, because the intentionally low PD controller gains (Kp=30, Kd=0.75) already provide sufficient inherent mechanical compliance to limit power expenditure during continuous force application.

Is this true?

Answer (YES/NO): NO